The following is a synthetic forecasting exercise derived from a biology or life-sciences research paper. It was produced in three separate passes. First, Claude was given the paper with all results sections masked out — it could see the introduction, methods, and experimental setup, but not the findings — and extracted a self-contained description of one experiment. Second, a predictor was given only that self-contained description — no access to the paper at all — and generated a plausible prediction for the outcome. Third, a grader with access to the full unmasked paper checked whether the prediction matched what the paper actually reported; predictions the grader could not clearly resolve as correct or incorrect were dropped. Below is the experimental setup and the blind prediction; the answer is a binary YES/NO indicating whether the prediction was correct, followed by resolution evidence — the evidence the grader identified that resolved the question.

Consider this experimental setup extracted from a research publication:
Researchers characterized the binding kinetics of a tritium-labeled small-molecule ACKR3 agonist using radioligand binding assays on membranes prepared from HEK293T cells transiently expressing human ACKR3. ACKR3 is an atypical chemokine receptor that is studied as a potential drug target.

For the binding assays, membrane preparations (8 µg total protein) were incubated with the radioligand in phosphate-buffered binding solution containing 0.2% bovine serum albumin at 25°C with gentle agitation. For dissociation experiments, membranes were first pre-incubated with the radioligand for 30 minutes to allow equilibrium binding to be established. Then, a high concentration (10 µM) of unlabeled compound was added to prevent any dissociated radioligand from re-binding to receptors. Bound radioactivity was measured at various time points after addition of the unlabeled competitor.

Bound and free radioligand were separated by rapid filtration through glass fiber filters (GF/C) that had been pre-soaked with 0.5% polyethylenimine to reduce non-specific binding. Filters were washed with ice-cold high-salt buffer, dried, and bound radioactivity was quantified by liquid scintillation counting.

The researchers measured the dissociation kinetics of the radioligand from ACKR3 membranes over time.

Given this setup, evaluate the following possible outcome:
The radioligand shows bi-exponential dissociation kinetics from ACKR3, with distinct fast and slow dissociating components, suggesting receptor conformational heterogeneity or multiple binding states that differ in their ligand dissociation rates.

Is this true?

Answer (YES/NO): NO